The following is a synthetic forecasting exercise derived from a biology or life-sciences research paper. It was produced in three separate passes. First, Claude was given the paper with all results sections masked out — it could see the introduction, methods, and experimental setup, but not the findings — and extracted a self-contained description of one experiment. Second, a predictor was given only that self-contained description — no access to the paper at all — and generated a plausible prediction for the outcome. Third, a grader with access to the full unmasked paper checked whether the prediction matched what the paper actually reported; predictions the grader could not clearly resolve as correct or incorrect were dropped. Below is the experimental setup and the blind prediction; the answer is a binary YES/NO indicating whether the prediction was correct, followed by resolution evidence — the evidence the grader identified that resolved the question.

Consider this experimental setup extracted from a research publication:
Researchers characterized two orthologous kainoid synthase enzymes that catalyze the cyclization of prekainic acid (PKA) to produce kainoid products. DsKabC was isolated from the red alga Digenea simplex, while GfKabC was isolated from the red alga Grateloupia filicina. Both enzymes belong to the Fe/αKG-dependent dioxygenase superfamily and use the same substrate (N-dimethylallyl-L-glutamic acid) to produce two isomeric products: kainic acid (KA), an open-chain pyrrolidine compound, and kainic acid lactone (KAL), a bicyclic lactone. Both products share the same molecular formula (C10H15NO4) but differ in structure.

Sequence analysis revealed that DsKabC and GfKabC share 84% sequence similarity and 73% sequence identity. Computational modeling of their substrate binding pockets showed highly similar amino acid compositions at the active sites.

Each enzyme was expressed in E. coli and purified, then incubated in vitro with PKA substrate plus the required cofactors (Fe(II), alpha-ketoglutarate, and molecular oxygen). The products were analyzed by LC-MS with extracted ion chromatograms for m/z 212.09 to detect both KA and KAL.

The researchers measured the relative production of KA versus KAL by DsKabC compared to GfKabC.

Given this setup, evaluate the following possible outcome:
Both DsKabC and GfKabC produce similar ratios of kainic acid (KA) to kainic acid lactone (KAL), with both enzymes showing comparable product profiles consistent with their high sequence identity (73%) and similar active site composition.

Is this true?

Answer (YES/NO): NO